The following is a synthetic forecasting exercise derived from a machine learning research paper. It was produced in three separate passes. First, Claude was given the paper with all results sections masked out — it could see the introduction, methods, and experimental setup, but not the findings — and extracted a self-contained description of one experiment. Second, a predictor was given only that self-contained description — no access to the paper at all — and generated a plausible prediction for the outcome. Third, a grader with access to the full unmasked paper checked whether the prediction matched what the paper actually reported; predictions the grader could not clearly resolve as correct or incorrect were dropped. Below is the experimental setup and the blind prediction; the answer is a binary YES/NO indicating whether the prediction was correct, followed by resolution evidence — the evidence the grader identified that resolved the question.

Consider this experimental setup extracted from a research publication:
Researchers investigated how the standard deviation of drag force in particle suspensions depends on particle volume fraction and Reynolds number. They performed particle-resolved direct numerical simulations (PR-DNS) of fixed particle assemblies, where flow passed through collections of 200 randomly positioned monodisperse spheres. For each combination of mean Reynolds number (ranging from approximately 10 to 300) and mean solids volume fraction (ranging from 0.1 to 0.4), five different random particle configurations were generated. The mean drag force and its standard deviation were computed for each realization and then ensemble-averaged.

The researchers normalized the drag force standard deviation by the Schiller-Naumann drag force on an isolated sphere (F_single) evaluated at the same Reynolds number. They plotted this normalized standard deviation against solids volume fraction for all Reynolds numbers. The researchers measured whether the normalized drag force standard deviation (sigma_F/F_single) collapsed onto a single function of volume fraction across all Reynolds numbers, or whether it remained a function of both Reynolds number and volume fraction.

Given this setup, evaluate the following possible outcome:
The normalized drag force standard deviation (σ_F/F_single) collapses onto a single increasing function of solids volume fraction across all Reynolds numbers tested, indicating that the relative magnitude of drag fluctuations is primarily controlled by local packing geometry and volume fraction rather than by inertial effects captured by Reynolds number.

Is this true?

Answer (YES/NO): YES